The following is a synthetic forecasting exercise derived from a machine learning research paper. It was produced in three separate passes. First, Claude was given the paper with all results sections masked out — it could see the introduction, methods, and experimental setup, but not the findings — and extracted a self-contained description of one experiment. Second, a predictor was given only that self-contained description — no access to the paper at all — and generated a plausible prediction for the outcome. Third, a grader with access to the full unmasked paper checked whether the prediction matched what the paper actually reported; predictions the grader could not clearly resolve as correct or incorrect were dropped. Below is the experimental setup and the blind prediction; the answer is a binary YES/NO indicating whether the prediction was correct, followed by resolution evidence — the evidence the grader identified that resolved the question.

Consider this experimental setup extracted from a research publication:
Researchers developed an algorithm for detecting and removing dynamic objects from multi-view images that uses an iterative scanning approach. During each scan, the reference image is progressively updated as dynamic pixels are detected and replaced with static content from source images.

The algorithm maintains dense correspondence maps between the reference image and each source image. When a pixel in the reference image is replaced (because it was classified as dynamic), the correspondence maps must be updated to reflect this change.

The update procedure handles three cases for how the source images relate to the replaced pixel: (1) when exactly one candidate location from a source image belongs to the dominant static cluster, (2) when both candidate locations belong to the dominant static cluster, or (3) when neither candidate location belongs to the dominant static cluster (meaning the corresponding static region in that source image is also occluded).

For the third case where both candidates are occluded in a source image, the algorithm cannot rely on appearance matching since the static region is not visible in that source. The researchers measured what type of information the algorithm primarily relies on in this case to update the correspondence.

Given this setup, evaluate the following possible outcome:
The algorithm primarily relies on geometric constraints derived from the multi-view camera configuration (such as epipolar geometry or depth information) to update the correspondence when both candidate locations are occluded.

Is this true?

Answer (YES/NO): YES